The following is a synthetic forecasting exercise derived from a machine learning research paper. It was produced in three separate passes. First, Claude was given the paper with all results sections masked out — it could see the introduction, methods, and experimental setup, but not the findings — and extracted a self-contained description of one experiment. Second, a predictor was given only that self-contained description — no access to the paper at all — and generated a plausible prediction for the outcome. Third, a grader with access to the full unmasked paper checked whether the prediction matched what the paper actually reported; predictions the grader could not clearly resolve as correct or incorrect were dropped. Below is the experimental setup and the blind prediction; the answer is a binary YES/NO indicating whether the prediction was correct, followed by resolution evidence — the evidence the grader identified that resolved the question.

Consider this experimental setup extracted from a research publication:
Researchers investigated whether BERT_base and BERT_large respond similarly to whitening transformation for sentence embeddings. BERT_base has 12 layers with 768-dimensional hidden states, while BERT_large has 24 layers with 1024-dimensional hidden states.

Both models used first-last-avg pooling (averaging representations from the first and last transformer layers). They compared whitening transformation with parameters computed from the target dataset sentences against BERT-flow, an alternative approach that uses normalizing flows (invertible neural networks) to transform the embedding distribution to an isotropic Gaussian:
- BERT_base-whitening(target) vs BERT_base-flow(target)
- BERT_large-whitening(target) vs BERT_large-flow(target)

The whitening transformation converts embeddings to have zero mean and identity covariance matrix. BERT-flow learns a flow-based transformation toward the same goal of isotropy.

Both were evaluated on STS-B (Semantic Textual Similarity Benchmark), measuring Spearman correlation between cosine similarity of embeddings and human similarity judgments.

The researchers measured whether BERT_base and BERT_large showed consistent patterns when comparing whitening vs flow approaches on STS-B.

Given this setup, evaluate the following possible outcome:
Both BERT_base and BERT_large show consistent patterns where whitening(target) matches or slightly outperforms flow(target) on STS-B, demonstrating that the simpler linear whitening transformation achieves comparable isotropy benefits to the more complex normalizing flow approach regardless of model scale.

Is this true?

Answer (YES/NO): NO